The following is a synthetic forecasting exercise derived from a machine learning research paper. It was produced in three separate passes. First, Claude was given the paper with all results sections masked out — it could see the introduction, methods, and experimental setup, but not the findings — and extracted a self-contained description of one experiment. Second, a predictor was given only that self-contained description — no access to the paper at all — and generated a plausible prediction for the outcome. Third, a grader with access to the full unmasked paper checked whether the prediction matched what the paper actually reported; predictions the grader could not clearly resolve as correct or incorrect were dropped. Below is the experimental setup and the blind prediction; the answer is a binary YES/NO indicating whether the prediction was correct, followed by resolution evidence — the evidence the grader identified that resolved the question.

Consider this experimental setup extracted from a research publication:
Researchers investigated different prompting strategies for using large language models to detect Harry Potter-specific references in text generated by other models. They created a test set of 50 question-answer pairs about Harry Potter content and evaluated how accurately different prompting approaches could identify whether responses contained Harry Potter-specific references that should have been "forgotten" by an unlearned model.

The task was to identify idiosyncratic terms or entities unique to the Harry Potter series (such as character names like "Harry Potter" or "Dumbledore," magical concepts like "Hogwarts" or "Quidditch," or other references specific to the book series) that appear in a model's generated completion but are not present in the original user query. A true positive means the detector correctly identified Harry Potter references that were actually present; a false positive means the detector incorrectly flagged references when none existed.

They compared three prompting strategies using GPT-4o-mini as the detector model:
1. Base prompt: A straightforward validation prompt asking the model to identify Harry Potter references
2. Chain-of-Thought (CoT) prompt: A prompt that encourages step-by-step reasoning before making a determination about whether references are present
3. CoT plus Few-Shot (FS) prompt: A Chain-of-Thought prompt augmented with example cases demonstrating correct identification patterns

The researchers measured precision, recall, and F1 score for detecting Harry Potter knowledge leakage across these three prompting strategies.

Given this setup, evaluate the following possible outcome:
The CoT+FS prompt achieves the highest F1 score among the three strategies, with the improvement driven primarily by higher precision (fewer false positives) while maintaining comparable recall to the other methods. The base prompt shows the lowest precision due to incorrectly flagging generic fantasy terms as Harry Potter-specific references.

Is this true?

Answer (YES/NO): NO